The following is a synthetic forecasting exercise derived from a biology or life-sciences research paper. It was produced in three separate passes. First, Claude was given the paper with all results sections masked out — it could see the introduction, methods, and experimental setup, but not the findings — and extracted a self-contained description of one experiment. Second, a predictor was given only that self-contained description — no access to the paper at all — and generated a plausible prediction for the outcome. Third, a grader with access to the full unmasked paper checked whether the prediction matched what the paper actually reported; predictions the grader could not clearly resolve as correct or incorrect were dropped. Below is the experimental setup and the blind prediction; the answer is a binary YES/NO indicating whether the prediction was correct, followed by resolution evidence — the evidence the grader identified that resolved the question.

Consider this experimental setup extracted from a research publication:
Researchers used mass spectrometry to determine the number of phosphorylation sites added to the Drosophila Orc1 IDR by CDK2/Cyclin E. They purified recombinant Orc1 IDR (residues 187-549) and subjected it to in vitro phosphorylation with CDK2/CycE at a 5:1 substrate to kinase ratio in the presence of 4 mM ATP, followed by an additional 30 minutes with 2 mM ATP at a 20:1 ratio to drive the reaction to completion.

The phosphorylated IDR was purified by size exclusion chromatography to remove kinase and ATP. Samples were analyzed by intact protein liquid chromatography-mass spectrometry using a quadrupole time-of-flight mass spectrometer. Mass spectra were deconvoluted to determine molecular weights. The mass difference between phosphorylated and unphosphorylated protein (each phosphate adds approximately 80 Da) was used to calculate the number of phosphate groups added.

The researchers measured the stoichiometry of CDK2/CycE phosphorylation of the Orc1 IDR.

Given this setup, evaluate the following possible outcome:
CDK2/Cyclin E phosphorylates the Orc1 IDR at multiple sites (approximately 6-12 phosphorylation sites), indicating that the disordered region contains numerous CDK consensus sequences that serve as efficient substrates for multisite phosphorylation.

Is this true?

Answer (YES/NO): NO